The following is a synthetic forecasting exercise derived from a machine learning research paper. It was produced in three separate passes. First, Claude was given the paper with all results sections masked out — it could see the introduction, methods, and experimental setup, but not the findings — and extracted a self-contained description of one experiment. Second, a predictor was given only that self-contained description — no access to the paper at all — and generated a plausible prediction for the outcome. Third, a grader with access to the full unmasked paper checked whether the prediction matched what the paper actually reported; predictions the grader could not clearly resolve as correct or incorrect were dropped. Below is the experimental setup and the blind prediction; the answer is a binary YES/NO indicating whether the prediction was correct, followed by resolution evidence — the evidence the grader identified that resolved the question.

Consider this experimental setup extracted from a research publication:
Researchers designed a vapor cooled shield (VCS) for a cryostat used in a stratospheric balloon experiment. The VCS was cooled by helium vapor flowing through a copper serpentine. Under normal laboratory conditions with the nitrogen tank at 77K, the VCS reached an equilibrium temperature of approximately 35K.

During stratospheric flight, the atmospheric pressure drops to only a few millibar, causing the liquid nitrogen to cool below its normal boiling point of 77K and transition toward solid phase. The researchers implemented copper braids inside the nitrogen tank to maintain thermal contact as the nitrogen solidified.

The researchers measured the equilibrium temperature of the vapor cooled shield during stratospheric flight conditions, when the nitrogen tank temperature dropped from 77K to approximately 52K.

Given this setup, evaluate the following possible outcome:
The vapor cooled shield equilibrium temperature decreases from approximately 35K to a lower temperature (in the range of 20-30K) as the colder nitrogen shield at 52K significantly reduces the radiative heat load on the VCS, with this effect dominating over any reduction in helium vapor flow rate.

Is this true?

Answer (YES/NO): YES